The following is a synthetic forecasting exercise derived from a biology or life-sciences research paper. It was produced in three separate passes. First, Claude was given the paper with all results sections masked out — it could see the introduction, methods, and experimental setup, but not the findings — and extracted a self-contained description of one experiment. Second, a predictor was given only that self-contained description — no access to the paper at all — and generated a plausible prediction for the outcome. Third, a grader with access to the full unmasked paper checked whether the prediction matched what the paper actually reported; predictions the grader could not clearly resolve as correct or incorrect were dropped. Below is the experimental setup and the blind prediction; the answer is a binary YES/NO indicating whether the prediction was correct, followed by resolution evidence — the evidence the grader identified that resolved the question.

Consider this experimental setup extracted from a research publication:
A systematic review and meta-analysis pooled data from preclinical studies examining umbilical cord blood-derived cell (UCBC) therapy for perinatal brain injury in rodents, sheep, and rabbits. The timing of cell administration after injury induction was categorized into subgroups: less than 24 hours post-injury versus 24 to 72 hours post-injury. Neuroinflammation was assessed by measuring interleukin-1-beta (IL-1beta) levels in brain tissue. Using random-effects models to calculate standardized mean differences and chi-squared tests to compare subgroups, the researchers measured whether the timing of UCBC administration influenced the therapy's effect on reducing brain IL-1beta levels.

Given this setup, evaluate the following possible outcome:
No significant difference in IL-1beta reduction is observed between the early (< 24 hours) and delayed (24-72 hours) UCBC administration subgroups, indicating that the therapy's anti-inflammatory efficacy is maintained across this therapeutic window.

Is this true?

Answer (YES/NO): NO